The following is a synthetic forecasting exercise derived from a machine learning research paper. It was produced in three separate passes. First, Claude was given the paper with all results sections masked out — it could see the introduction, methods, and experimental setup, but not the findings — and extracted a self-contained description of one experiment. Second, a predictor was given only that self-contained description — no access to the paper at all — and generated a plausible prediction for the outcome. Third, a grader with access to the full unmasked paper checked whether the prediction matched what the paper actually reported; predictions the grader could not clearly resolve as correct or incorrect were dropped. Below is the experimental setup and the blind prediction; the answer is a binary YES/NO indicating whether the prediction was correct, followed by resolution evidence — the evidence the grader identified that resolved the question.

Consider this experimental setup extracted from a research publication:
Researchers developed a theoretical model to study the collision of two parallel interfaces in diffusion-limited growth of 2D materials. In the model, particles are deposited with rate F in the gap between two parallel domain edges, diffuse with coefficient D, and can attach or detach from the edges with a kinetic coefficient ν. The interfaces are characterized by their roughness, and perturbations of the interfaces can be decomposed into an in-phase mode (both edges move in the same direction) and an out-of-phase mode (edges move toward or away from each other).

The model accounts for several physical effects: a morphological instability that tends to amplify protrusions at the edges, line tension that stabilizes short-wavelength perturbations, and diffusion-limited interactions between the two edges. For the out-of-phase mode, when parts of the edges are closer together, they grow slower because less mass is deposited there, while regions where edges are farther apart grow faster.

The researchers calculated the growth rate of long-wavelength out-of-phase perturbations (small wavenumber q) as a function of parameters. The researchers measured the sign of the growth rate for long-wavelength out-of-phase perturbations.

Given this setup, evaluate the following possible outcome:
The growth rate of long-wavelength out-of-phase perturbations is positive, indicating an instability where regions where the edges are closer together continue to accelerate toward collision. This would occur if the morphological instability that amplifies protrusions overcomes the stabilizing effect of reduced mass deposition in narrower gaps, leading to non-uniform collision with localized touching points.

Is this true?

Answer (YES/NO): NO